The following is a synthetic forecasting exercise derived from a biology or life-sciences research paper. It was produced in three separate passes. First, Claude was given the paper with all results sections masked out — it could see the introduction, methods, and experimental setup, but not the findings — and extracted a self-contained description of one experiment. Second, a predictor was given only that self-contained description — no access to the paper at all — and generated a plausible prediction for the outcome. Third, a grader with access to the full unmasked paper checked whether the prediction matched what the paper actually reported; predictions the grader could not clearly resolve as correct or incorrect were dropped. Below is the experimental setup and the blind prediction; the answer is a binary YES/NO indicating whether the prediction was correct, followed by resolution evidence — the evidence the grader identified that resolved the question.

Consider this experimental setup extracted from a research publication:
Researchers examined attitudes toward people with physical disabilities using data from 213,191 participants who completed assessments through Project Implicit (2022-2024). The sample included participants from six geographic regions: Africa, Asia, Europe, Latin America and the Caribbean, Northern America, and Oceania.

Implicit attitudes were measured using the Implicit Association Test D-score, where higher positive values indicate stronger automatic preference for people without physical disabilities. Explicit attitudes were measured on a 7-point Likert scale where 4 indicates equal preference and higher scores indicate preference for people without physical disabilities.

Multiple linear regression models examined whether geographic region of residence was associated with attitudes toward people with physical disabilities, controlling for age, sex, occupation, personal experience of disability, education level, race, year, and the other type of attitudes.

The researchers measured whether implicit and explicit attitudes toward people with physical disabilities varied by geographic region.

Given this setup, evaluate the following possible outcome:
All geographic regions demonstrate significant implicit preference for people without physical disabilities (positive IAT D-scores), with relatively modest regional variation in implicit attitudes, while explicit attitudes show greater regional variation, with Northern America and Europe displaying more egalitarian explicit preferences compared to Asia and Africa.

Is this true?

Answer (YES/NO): NO